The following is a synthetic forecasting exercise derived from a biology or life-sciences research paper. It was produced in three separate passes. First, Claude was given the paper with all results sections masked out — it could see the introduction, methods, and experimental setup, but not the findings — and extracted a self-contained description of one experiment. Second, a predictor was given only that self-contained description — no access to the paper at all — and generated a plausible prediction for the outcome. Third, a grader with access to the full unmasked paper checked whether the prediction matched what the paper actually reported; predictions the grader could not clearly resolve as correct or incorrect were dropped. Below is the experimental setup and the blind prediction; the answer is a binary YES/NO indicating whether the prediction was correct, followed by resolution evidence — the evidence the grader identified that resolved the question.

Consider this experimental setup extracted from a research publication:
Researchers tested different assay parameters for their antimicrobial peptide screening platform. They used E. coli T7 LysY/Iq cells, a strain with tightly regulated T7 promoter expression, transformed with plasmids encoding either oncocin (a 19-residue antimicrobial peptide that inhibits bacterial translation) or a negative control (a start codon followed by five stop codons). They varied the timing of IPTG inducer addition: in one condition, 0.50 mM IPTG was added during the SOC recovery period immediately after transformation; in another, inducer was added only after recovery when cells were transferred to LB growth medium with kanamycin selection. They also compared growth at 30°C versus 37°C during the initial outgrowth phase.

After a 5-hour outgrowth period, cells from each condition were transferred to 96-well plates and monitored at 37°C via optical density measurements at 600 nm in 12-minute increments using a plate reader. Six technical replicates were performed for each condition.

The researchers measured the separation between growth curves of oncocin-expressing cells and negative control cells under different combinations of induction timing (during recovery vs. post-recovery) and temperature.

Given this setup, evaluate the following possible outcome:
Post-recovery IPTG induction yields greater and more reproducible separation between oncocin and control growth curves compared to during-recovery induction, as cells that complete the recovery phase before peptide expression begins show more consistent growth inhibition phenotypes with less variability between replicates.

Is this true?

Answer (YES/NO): NO